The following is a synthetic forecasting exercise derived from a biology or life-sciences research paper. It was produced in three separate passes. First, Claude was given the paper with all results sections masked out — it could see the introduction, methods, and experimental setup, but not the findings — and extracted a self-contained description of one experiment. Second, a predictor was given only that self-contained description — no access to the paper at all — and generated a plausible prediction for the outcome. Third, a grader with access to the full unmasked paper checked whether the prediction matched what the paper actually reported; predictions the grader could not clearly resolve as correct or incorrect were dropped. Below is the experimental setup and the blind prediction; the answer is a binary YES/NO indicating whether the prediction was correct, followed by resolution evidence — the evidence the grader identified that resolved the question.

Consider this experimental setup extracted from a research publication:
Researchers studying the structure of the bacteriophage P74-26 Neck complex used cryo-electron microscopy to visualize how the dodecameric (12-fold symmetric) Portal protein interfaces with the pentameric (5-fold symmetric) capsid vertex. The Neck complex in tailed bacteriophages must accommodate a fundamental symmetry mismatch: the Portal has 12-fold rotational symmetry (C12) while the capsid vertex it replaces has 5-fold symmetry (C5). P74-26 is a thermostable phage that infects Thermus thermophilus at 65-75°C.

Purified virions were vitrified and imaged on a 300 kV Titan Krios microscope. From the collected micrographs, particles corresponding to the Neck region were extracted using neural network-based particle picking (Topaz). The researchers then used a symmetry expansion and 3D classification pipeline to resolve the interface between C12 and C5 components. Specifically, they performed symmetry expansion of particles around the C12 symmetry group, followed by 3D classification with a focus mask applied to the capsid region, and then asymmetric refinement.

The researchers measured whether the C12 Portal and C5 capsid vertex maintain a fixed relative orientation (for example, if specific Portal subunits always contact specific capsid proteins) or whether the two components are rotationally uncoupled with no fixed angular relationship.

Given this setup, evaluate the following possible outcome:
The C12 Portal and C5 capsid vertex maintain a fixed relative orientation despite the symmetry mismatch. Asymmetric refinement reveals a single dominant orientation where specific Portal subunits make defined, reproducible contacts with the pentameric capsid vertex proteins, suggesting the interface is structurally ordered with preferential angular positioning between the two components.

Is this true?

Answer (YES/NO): NO